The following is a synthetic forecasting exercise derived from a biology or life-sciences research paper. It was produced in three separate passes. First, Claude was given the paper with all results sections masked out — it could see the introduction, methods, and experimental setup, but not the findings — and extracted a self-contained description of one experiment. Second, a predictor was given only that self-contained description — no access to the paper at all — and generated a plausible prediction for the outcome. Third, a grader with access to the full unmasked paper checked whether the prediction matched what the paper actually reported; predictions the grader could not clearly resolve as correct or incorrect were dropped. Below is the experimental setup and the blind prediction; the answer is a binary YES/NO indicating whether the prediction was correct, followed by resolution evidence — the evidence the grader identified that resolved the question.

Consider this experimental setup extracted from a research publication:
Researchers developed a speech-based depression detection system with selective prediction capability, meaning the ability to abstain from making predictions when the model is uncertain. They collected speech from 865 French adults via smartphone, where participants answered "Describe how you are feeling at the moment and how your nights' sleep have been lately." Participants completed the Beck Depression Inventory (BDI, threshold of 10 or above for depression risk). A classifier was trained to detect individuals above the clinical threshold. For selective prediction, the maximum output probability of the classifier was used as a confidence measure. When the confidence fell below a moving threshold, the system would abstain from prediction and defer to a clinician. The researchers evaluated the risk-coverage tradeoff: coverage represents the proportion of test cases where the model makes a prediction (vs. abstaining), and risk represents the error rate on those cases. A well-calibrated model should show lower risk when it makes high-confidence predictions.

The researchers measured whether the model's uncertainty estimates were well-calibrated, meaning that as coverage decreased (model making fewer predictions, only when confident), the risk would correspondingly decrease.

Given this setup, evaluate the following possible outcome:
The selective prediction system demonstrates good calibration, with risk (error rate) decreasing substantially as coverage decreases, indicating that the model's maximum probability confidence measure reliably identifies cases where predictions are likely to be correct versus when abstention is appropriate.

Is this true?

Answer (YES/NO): YES